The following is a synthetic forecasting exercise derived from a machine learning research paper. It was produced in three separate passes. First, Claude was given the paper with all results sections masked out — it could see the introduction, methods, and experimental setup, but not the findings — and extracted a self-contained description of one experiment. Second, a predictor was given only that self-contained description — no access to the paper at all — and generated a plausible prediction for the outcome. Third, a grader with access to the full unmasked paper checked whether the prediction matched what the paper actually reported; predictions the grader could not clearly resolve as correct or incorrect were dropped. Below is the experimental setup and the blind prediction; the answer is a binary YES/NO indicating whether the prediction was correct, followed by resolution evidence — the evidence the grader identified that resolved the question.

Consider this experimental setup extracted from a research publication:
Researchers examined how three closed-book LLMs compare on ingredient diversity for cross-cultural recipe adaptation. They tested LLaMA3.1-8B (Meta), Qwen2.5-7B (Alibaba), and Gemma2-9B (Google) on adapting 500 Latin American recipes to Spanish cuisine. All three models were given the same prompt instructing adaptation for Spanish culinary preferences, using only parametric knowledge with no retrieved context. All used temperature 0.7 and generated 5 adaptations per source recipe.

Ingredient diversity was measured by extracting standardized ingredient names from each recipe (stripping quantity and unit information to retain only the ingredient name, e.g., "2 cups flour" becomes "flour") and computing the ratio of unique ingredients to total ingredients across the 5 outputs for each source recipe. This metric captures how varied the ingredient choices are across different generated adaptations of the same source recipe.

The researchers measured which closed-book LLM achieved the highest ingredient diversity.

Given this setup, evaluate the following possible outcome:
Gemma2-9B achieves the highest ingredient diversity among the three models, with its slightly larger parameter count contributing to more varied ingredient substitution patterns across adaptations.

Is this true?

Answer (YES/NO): NO